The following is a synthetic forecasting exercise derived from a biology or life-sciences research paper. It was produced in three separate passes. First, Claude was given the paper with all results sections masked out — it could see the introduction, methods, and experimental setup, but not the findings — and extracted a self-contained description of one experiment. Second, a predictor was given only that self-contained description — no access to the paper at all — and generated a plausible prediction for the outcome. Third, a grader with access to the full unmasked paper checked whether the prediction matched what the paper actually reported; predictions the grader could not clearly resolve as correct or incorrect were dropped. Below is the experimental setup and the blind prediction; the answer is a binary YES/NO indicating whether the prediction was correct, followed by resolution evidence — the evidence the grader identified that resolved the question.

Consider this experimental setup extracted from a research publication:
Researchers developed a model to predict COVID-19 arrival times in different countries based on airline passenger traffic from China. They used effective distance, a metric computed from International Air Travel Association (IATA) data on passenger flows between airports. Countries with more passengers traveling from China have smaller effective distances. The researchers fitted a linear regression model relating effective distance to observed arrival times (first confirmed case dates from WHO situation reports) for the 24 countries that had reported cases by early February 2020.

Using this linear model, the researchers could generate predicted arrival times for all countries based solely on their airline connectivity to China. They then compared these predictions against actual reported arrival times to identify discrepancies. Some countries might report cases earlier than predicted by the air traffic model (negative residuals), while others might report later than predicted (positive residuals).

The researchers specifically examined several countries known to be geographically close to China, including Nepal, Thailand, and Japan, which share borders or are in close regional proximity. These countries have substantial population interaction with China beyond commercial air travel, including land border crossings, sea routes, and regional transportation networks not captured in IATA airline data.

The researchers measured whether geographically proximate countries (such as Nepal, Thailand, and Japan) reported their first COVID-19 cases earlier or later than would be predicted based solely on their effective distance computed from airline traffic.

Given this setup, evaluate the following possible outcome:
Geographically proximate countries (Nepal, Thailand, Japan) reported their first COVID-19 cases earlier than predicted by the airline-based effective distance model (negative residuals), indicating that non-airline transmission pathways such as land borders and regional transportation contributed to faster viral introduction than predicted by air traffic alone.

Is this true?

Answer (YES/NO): YES